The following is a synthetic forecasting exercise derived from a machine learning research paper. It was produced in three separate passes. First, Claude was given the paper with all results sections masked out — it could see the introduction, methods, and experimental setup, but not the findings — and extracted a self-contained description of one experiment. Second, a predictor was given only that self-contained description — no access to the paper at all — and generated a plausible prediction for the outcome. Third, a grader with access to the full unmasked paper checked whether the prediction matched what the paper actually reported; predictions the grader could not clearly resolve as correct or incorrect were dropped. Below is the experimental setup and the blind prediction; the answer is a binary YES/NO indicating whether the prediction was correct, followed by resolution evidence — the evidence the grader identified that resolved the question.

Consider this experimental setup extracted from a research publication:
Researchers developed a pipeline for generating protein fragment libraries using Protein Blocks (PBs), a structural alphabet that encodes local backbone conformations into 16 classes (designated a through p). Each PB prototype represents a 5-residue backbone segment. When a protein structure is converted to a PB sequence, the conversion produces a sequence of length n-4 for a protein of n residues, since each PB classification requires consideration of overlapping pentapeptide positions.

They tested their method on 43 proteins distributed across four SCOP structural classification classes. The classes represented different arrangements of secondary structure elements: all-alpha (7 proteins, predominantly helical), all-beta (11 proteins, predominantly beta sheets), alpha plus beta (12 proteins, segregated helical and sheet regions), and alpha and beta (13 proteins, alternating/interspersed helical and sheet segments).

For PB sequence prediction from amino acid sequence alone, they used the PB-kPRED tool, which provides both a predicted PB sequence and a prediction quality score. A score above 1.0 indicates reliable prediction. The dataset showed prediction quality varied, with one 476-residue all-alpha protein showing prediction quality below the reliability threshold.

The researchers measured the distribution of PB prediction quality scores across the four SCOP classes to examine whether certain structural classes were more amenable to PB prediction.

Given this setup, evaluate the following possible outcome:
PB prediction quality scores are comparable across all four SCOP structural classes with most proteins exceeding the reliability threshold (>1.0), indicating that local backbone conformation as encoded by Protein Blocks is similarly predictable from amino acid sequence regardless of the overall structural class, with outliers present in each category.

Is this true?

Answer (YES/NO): NO